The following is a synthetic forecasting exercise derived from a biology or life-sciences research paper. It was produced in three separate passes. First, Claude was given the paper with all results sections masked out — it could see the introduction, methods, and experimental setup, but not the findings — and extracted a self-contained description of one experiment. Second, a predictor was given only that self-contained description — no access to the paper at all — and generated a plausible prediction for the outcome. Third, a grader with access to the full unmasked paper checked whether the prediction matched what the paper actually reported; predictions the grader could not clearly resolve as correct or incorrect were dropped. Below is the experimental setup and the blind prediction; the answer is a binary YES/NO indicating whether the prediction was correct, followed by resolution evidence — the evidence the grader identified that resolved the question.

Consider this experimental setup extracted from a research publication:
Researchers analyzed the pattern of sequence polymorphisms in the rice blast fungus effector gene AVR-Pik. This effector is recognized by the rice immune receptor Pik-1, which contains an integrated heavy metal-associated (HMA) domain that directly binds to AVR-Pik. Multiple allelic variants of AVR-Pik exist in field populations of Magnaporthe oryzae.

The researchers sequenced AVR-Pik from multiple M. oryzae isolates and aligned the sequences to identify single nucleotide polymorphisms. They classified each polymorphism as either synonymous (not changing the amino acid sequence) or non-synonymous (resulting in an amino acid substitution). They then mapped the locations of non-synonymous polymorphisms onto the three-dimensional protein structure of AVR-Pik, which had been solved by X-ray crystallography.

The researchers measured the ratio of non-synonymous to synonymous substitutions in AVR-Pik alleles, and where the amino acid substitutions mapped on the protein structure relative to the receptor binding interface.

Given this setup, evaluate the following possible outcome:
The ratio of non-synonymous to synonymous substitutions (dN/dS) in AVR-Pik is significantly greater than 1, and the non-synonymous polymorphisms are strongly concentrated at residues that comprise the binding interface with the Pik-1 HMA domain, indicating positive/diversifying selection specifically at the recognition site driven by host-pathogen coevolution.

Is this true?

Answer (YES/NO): YES